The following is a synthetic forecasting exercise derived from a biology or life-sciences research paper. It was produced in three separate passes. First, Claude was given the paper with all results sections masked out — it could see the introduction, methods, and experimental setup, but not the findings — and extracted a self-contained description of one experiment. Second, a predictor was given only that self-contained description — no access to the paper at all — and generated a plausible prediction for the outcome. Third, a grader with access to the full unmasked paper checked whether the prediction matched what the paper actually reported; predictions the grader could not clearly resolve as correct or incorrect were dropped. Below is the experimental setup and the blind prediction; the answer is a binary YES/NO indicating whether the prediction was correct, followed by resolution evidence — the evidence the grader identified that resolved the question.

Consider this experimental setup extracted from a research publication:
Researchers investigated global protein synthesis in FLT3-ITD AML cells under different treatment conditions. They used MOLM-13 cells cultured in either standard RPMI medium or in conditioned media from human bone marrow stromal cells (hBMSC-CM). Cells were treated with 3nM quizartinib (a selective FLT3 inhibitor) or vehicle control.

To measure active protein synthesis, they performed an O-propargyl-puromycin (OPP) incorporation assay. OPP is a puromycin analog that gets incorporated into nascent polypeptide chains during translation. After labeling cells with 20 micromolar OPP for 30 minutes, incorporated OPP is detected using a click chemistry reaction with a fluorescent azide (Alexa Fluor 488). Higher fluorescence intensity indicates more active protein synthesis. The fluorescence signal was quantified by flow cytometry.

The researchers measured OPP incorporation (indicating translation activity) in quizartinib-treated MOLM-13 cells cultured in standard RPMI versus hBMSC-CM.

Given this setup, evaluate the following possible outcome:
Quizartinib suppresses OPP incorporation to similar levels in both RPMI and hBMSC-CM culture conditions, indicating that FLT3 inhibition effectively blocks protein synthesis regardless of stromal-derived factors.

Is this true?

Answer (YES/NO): NO